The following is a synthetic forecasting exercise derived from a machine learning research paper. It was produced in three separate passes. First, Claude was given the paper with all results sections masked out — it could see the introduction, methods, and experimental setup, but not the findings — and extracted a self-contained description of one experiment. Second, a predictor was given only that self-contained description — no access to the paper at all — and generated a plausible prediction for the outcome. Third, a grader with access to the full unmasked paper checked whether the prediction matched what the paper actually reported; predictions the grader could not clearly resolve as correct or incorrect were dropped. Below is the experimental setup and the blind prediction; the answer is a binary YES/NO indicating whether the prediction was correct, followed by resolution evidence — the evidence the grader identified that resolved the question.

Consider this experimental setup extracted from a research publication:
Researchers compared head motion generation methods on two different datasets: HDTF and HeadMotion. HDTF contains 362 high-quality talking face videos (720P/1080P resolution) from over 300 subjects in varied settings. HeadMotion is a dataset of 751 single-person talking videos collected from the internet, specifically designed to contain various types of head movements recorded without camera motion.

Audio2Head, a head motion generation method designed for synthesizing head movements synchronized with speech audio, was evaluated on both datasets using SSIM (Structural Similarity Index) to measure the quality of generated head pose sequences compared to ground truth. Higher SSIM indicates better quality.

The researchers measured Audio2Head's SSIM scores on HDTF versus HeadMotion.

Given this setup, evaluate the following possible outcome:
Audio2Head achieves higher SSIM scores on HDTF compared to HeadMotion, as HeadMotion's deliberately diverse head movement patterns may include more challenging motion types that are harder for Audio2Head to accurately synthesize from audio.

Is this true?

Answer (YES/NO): YES